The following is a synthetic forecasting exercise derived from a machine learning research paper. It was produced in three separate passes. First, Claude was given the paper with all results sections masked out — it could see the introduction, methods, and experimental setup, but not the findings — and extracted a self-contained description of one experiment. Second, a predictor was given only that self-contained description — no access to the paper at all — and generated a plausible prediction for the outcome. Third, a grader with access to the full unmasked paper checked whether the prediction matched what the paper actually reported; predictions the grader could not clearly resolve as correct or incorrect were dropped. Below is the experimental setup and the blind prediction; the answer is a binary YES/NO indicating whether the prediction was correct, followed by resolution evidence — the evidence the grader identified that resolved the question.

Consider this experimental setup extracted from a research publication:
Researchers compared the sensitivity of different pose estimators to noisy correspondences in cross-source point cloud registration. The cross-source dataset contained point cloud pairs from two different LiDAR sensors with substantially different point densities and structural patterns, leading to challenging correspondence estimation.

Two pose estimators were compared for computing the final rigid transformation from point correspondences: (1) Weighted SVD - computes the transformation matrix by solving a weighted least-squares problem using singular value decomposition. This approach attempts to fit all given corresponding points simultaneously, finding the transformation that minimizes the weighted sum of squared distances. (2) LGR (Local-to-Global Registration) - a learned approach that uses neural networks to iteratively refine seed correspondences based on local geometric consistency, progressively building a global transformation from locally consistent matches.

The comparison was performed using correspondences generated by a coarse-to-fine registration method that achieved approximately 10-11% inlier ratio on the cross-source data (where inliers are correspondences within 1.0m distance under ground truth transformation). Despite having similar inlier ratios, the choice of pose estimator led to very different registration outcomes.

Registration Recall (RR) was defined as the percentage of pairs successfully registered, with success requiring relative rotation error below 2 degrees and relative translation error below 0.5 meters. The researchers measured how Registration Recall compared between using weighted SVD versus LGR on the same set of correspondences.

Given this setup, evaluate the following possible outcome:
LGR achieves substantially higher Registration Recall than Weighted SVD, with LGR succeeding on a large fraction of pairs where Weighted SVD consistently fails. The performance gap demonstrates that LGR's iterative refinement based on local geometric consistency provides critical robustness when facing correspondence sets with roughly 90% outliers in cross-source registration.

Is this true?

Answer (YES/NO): YES